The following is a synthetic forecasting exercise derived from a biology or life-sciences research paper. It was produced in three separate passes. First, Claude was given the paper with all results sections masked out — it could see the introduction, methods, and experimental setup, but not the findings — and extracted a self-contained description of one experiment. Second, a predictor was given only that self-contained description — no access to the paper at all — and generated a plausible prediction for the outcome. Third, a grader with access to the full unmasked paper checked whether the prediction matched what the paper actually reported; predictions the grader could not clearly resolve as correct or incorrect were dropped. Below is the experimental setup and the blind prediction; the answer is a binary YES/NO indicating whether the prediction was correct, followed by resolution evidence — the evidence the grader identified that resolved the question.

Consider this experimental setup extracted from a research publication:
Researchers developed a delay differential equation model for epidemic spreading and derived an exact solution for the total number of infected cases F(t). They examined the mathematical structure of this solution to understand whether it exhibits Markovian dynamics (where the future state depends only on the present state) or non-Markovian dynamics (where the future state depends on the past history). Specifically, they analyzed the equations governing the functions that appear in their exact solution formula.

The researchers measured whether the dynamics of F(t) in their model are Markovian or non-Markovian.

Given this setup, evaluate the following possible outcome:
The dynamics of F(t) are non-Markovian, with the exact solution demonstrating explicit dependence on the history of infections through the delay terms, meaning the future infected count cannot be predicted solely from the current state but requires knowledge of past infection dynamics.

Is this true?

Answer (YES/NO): YES